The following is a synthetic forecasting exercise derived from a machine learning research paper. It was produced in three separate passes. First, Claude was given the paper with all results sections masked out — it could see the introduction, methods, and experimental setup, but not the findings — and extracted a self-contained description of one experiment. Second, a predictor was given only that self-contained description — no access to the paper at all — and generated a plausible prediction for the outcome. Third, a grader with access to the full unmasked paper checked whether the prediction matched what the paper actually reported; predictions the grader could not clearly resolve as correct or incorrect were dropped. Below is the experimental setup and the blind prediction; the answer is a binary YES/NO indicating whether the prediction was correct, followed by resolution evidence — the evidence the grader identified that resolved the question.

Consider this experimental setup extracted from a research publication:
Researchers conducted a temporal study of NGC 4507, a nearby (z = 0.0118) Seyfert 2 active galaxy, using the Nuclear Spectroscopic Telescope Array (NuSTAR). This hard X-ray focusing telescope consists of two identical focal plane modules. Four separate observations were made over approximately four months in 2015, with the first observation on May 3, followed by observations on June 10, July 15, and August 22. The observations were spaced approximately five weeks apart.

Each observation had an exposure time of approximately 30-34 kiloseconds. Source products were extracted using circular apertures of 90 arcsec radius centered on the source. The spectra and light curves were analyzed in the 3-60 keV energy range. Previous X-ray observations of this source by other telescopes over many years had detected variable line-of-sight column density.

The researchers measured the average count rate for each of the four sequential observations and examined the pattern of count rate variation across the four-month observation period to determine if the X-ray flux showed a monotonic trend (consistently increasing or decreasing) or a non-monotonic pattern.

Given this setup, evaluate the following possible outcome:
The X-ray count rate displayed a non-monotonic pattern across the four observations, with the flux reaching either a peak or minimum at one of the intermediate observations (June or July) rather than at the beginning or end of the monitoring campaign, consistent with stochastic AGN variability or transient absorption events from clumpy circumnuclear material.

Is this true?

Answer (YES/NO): YES